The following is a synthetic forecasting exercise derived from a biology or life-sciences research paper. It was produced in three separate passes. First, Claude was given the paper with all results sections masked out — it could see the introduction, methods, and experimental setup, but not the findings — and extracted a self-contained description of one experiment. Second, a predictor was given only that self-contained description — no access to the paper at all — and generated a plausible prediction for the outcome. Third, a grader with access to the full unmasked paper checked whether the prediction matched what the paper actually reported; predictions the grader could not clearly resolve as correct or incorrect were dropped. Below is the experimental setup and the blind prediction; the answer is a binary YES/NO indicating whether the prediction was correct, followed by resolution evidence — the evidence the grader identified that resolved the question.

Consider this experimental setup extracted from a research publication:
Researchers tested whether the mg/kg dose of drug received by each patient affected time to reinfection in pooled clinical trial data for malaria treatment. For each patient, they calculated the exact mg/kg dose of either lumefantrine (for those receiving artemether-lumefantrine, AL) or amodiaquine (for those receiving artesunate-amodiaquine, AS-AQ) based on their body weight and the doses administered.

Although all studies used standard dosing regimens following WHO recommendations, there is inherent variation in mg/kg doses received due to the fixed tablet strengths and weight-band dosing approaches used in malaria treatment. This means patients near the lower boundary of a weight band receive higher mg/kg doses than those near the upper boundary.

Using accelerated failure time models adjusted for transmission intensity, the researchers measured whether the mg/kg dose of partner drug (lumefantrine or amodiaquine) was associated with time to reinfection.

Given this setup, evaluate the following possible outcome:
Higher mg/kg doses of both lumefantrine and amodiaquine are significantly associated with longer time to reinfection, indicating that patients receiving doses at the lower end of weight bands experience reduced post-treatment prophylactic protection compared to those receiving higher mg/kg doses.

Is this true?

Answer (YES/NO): NO